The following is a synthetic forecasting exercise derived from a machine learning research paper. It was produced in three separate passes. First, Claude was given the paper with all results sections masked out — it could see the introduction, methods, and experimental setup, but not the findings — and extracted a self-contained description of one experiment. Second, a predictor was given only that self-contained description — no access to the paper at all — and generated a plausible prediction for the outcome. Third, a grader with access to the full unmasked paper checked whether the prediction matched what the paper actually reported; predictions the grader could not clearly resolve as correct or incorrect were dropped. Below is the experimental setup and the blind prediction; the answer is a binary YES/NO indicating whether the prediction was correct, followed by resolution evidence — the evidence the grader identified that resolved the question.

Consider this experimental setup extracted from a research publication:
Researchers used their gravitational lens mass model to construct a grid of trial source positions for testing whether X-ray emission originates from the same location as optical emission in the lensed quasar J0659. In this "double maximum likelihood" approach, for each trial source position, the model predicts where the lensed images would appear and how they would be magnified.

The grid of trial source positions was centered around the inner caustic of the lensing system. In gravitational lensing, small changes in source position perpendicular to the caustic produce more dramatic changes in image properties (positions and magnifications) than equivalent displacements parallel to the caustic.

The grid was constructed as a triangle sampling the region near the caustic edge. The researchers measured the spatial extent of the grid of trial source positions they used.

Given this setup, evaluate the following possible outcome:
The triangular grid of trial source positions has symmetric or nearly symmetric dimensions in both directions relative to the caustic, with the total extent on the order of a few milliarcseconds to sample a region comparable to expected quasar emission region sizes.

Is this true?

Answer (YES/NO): NO